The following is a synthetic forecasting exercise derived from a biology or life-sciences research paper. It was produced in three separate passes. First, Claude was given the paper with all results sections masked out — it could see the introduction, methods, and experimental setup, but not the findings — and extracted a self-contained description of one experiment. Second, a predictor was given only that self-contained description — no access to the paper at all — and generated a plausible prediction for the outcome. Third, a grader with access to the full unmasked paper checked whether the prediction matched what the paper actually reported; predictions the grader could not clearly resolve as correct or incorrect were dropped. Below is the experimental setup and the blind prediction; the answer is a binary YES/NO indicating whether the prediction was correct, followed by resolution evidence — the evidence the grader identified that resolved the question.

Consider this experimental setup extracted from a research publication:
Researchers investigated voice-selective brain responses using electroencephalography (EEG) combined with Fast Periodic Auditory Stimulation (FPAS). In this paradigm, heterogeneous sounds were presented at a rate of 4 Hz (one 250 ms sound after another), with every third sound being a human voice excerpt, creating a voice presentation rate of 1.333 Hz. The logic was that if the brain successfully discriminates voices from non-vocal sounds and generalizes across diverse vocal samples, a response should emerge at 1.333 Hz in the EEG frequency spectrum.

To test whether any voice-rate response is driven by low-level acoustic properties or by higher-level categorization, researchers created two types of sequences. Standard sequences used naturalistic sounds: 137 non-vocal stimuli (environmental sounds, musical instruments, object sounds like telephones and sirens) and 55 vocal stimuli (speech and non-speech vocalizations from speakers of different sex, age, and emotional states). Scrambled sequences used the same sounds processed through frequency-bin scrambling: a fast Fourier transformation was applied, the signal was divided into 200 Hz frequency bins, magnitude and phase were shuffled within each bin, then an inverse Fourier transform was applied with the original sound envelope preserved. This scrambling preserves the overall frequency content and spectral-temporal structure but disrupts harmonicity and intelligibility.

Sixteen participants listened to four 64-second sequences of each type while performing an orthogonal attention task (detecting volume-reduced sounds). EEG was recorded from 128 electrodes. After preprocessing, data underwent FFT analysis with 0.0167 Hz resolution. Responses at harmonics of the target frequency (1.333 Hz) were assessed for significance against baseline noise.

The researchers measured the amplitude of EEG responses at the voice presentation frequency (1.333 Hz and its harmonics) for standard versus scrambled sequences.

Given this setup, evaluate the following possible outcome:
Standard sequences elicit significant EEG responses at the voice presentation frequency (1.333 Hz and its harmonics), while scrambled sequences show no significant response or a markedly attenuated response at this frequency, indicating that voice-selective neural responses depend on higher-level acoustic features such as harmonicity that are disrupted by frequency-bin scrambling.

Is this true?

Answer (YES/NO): NO